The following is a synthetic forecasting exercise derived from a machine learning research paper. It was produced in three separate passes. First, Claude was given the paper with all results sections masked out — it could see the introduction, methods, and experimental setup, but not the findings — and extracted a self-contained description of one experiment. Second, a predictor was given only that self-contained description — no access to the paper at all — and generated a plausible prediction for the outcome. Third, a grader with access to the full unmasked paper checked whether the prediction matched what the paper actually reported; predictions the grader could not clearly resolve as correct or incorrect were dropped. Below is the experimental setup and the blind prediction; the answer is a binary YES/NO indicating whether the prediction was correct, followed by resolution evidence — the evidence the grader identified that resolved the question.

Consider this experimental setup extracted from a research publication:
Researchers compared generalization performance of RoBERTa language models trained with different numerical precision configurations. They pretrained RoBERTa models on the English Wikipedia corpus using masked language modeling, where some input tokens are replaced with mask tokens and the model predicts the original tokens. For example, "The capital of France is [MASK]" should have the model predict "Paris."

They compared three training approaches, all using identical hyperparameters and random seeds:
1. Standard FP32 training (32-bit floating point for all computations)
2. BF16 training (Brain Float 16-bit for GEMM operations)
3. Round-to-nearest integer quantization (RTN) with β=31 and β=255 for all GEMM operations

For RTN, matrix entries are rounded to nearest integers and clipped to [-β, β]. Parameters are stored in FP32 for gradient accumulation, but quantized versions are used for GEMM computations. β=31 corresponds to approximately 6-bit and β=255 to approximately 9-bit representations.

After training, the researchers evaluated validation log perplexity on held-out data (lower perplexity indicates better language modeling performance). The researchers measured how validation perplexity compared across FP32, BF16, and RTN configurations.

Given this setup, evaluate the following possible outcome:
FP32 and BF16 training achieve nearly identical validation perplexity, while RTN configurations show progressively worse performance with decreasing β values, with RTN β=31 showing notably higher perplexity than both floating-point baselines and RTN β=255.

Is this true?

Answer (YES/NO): NO